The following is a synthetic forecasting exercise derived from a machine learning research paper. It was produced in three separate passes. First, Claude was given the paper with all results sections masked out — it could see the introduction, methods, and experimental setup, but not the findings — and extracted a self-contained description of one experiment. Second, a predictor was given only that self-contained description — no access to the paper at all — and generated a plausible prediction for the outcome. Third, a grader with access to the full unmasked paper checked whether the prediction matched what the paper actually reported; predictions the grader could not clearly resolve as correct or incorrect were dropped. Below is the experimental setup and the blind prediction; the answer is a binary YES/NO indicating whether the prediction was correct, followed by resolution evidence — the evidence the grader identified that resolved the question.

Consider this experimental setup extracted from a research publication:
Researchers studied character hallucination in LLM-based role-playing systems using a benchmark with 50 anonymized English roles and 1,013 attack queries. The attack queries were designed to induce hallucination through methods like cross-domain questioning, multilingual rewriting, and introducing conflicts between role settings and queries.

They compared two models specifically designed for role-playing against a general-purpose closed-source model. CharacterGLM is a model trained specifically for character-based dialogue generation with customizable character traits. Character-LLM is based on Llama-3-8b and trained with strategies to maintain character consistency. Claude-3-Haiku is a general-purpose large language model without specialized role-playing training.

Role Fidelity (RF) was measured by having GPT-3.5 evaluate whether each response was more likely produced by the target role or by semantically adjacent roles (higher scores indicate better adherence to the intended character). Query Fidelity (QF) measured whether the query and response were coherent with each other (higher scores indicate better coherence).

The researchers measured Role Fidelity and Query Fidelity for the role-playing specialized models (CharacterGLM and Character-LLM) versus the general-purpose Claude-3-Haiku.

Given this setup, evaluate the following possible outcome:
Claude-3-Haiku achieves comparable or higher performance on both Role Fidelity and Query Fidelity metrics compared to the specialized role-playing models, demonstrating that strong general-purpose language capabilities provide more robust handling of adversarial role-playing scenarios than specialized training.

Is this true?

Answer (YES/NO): YES